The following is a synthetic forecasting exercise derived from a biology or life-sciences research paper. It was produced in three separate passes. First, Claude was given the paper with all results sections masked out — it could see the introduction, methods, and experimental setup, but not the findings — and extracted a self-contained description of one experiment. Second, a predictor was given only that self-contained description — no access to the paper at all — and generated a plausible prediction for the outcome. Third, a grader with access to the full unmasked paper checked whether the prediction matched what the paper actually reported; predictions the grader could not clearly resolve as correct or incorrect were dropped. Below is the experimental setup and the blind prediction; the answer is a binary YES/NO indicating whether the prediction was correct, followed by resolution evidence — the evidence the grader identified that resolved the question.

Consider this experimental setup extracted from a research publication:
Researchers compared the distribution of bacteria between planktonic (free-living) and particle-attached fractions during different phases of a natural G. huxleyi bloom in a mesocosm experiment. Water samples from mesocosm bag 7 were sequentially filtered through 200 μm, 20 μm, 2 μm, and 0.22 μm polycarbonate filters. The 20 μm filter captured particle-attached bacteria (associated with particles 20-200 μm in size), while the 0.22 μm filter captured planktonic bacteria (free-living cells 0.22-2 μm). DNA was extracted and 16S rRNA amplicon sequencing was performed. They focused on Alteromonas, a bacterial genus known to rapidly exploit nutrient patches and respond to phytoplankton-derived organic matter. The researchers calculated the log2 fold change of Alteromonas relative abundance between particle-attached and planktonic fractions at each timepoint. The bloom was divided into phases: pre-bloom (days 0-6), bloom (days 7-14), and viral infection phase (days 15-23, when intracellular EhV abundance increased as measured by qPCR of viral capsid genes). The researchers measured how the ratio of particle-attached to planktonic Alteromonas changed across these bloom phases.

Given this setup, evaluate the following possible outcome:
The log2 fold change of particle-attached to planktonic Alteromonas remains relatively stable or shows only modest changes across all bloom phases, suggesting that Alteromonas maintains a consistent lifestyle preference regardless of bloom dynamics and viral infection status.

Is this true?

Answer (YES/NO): NO